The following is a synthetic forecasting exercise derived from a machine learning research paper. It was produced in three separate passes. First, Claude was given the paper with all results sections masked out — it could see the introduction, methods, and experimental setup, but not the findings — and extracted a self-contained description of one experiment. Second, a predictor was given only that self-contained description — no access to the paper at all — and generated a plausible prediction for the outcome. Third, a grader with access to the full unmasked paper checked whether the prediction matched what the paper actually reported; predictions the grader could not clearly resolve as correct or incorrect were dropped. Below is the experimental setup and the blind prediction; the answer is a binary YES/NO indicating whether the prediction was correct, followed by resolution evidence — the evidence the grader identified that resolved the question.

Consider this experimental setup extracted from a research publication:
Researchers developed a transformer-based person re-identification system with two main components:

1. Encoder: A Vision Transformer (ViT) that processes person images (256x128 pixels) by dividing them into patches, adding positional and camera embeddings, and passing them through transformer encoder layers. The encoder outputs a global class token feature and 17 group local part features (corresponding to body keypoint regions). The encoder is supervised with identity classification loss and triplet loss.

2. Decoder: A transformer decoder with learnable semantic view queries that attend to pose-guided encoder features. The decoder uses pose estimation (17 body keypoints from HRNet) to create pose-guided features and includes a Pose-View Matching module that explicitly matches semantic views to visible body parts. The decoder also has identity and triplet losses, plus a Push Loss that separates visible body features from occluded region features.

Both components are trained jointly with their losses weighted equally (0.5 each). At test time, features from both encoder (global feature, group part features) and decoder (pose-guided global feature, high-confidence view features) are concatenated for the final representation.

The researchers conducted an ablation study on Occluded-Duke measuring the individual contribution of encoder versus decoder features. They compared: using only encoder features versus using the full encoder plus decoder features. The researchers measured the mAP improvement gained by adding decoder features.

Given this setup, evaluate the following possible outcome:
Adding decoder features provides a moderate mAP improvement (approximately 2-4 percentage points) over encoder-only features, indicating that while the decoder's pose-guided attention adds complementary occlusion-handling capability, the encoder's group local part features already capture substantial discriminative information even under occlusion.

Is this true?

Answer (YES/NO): YES